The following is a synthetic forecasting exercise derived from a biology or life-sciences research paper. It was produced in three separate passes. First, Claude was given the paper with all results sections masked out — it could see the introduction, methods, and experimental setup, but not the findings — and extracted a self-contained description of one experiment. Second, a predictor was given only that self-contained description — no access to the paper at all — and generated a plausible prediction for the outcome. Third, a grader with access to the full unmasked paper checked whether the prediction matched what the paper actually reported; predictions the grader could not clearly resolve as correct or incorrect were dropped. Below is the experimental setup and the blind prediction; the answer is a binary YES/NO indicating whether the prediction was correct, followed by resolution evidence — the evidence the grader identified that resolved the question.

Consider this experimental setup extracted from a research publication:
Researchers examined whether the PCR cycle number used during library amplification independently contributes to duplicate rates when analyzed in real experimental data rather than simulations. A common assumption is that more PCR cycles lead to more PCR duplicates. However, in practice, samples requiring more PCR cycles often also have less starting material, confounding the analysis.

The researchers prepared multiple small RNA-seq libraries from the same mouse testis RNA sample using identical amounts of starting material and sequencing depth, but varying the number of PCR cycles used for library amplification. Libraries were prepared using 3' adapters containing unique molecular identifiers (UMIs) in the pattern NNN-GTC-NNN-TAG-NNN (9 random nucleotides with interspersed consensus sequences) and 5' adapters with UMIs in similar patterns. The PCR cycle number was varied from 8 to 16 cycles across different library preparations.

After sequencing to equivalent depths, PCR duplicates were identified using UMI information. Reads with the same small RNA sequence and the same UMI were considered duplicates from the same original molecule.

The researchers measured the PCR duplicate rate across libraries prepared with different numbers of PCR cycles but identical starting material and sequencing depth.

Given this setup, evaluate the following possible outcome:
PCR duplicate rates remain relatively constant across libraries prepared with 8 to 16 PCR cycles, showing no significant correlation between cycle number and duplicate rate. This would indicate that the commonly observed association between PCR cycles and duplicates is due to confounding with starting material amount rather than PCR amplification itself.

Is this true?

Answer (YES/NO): YES